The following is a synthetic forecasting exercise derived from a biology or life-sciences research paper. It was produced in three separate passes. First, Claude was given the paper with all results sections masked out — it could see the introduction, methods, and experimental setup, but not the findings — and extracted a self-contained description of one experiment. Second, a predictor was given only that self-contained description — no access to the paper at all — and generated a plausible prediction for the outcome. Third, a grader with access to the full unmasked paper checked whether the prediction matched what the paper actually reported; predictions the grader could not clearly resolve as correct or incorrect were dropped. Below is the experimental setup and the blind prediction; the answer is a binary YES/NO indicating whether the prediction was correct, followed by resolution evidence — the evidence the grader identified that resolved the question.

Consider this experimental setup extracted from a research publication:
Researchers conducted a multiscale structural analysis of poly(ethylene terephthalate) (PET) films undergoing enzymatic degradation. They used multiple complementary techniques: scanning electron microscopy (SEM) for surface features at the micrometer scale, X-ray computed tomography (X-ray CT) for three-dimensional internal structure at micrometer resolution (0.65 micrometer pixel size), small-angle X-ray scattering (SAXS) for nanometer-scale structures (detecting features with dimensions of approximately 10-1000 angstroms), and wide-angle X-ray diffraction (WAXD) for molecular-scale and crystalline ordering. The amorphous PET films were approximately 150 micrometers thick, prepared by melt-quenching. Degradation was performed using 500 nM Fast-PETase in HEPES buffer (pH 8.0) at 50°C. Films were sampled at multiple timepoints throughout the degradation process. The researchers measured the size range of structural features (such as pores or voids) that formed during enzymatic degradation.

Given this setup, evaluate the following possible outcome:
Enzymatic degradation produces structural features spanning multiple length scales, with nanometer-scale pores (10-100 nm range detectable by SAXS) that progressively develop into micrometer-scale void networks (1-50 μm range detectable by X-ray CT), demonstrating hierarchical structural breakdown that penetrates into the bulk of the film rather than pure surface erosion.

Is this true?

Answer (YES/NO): NO